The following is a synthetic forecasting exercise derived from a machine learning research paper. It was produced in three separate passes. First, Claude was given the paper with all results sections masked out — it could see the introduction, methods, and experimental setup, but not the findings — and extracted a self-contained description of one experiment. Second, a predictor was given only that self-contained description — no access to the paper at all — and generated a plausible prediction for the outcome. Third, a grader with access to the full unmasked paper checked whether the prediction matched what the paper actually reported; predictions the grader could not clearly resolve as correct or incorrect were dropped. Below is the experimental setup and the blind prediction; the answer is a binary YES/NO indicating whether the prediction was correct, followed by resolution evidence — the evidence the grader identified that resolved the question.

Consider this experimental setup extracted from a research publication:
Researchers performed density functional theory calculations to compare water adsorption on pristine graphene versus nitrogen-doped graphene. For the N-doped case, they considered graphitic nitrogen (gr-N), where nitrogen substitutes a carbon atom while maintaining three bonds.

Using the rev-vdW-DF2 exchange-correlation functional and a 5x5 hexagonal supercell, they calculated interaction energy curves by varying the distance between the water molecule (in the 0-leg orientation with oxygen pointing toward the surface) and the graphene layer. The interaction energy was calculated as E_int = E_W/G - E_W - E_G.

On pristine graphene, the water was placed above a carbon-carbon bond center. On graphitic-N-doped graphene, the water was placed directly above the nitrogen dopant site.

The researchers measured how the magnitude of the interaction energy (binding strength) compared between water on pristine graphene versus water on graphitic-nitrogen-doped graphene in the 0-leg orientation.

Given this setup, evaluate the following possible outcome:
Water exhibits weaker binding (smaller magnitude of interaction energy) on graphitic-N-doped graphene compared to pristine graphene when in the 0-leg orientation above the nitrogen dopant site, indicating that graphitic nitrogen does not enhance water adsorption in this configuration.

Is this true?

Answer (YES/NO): NO